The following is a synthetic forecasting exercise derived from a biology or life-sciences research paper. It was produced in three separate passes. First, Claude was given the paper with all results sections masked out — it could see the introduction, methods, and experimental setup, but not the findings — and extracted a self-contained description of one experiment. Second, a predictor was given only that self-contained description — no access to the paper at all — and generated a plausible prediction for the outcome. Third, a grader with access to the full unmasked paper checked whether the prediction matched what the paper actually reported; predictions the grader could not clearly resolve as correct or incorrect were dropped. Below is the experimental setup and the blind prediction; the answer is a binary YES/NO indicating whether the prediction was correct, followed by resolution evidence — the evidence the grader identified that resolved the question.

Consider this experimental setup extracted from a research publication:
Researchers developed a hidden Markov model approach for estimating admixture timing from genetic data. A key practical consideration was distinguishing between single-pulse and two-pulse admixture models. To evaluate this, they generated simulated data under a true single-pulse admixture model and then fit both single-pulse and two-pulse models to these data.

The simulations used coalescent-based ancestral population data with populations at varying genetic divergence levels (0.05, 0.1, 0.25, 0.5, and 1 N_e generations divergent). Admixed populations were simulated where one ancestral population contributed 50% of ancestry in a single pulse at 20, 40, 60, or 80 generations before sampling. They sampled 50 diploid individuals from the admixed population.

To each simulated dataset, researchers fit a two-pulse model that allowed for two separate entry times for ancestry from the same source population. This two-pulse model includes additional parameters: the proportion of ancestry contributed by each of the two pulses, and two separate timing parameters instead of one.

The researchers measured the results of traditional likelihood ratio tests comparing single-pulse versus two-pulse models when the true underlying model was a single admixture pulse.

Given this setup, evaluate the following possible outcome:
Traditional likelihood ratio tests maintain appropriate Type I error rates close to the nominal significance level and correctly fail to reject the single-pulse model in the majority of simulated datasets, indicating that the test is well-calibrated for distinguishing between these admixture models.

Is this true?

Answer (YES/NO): NO